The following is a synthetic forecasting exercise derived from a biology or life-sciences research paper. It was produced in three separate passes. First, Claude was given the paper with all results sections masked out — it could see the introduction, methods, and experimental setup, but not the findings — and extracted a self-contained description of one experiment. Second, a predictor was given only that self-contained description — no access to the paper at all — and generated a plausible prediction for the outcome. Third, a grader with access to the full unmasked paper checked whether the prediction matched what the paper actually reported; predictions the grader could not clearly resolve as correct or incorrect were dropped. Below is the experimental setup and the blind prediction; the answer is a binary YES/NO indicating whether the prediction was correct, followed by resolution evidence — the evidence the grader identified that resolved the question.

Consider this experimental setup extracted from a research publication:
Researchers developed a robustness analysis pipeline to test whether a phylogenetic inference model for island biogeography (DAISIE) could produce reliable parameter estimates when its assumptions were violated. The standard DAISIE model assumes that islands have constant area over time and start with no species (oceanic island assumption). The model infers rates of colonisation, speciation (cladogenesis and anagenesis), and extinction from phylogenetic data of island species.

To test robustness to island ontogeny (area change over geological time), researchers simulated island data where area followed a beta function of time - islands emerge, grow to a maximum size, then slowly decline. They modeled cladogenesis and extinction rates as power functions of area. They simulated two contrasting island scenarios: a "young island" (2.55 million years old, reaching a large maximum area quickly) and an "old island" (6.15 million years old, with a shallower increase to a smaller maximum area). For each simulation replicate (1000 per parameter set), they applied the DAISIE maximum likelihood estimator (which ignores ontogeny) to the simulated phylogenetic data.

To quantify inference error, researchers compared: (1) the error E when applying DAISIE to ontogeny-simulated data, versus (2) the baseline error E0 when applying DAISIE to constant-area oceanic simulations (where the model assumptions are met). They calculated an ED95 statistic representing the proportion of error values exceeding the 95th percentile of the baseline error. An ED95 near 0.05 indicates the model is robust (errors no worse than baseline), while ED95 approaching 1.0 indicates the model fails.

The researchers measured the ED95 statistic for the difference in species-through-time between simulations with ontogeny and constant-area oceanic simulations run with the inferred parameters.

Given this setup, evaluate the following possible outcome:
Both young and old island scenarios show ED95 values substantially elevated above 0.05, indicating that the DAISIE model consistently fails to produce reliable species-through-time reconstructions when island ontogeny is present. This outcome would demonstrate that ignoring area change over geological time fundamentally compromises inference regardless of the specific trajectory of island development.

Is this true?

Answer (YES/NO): NO